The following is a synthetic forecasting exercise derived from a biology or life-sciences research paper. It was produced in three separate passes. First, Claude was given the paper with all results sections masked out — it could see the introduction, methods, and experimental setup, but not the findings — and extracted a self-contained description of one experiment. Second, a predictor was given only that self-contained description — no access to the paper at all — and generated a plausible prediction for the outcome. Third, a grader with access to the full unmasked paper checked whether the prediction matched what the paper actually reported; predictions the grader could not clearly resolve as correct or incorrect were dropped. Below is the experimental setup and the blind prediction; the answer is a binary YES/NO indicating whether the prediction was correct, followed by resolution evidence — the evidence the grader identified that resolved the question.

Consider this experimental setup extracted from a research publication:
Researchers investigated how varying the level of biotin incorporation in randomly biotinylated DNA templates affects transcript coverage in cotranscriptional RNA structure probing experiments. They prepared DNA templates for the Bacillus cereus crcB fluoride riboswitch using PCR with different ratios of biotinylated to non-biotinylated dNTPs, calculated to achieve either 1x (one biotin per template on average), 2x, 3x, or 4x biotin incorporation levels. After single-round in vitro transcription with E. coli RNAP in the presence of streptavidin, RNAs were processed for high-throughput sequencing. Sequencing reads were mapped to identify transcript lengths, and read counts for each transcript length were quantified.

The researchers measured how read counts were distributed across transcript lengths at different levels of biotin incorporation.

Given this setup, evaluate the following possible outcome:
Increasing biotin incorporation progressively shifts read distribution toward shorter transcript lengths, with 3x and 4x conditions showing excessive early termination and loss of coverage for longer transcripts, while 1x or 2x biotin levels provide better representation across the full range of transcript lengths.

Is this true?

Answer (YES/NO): NO